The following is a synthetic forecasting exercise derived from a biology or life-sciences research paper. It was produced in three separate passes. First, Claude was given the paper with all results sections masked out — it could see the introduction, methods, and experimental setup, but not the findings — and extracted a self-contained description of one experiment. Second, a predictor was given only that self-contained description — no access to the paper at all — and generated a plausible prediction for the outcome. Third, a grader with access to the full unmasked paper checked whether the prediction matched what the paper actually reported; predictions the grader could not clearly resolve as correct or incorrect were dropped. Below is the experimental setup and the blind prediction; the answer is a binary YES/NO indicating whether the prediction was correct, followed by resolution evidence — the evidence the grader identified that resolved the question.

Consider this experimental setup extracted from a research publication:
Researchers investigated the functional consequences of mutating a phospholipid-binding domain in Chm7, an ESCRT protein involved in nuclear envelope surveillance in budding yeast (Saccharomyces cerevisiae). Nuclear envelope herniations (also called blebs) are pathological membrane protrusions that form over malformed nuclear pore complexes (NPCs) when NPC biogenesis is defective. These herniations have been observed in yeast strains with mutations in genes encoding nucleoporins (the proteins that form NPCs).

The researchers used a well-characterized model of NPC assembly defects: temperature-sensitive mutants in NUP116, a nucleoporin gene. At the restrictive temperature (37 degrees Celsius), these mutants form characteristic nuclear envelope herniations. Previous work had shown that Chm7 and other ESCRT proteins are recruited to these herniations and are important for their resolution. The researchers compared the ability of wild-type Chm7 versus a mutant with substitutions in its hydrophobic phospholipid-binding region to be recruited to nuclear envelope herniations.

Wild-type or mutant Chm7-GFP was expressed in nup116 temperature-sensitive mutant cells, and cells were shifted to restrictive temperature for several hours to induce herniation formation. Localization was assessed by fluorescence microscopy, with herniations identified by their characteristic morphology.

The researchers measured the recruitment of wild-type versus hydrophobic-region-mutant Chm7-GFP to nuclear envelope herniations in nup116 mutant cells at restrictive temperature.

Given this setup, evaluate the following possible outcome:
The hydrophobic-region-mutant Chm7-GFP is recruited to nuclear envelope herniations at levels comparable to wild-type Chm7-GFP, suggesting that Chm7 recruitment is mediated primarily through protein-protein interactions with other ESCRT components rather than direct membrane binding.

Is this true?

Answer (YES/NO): NO